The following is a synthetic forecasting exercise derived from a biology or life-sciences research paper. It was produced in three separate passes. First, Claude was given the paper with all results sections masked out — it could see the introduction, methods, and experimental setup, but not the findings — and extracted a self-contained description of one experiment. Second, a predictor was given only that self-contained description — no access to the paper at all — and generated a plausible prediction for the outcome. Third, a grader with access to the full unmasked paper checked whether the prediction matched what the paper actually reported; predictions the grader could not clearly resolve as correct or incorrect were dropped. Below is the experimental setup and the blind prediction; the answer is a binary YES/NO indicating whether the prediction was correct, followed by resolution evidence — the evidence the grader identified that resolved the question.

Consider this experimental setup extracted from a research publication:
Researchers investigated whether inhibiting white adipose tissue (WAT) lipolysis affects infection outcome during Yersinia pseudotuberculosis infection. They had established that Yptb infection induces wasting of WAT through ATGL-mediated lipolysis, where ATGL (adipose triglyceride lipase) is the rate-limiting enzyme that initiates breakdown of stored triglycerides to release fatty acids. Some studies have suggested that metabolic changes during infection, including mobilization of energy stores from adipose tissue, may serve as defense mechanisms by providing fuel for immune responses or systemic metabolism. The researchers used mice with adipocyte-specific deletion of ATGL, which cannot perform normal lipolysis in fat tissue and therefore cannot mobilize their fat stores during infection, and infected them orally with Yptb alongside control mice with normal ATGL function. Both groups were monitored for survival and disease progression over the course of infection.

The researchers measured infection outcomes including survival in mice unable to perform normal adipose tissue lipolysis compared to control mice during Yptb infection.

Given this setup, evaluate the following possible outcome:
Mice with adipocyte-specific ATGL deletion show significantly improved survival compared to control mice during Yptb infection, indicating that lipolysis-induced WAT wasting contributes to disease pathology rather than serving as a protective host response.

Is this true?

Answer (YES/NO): NO